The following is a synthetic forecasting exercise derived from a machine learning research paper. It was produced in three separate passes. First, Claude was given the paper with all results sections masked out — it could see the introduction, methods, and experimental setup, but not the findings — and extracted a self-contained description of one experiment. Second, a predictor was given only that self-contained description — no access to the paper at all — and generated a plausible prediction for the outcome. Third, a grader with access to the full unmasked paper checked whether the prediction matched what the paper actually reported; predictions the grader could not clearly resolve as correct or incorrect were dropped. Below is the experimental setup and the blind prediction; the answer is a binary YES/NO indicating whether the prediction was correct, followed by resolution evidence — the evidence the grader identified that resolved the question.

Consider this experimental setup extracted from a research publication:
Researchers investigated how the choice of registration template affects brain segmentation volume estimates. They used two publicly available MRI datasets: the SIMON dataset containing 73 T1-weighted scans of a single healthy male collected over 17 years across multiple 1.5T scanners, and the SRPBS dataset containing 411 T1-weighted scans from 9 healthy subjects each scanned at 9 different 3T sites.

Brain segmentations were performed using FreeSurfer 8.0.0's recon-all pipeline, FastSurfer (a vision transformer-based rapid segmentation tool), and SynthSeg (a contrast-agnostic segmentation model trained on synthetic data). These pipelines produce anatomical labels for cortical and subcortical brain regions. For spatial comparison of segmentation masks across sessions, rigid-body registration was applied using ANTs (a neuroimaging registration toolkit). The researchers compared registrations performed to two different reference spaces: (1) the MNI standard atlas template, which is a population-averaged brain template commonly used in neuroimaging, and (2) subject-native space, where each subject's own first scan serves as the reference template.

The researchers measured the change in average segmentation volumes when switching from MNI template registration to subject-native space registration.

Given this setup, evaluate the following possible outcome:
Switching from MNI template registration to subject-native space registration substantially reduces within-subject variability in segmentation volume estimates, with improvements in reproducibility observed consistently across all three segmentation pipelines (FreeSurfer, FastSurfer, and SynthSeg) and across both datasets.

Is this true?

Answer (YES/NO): NO